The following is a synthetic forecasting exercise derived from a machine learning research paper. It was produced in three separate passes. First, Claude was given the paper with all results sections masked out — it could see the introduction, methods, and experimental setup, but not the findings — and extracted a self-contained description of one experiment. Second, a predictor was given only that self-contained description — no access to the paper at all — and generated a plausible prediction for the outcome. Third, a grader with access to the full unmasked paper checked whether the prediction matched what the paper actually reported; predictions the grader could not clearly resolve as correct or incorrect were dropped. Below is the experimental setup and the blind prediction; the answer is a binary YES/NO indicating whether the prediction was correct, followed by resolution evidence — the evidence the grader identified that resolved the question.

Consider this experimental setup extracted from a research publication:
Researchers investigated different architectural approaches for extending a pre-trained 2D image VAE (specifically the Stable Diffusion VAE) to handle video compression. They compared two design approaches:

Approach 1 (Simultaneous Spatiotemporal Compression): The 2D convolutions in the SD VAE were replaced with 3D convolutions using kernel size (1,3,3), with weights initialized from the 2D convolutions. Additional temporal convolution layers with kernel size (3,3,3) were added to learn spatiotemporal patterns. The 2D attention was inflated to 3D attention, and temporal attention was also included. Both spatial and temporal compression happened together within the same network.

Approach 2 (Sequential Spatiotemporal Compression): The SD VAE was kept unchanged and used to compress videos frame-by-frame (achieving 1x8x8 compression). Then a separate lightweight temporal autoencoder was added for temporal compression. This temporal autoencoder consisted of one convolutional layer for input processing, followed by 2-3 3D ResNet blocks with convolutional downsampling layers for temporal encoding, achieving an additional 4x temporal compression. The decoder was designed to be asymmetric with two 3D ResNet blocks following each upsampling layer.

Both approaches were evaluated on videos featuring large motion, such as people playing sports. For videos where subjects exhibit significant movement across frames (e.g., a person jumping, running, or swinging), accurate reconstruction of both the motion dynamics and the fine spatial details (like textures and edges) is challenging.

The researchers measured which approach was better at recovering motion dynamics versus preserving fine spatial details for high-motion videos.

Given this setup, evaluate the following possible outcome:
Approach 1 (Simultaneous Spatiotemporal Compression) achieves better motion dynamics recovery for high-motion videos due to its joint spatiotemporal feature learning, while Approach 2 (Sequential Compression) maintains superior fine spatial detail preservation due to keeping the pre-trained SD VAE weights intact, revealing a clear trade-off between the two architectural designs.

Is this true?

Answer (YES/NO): NO